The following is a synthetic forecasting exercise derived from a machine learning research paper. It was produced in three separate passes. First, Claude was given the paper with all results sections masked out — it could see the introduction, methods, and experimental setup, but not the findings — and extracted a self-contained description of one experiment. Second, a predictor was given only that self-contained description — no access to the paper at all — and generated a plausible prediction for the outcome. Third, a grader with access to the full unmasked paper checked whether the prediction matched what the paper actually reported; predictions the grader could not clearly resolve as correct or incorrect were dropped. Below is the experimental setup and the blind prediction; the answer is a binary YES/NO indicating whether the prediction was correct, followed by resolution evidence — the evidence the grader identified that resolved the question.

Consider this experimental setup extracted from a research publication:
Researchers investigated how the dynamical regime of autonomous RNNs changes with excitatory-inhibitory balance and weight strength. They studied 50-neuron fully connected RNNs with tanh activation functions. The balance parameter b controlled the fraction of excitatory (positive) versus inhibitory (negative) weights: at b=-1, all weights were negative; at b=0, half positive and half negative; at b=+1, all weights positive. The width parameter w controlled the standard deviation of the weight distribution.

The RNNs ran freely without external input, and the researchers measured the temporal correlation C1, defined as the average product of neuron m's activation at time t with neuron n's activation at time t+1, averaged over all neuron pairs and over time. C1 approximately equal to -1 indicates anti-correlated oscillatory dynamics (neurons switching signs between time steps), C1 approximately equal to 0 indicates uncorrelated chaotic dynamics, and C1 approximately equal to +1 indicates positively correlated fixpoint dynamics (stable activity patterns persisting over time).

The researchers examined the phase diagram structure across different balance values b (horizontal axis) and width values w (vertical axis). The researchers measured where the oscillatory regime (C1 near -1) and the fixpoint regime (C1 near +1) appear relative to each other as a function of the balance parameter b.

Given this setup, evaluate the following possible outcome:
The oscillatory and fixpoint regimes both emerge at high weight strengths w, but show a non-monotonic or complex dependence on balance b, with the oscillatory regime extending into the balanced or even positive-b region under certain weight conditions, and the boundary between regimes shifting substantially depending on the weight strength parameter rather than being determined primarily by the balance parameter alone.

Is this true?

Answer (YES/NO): NO